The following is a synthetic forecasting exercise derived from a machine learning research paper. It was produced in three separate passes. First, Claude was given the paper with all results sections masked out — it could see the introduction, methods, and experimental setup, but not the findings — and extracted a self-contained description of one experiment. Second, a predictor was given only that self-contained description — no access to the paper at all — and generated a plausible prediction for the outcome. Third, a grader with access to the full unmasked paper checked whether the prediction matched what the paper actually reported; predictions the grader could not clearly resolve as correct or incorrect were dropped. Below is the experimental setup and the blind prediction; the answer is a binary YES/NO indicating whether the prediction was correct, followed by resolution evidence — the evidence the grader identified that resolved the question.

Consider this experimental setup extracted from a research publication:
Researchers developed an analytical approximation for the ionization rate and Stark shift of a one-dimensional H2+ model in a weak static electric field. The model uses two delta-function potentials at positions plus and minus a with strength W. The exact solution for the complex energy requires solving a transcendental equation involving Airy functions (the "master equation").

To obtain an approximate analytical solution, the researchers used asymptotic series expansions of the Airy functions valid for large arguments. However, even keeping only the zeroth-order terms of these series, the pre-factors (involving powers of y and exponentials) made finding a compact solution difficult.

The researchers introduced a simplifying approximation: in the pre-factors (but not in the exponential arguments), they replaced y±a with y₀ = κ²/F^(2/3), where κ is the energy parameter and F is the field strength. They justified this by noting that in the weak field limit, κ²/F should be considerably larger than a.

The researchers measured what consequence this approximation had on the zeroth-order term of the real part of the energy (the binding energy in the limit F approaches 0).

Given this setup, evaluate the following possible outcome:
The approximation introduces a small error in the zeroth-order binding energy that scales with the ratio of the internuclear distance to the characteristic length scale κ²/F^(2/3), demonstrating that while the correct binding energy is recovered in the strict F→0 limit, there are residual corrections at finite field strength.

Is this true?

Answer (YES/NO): NO